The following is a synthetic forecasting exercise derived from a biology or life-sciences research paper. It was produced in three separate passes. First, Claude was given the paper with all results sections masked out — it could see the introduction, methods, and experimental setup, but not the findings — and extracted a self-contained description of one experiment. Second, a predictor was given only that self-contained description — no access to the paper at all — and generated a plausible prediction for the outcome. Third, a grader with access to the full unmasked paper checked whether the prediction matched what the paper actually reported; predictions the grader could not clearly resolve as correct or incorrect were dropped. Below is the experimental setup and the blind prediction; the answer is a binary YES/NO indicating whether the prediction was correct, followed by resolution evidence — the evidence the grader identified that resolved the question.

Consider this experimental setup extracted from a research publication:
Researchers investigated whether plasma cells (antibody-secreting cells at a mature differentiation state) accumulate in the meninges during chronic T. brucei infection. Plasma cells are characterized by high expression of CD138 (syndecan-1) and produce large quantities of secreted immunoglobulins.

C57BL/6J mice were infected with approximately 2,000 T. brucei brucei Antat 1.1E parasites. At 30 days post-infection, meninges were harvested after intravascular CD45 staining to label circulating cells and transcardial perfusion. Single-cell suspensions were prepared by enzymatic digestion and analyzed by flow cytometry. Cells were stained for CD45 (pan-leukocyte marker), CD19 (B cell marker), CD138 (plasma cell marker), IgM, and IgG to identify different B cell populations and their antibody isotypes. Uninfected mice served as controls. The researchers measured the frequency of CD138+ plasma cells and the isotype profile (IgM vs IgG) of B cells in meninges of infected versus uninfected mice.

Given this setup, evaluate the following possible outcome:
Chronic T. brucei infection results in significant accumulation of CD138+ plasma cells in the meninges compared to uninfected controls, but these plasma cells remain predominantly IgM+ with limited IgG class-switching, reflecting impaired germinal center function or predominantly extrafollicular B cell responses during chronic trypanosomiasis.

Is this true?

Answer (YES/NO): NO